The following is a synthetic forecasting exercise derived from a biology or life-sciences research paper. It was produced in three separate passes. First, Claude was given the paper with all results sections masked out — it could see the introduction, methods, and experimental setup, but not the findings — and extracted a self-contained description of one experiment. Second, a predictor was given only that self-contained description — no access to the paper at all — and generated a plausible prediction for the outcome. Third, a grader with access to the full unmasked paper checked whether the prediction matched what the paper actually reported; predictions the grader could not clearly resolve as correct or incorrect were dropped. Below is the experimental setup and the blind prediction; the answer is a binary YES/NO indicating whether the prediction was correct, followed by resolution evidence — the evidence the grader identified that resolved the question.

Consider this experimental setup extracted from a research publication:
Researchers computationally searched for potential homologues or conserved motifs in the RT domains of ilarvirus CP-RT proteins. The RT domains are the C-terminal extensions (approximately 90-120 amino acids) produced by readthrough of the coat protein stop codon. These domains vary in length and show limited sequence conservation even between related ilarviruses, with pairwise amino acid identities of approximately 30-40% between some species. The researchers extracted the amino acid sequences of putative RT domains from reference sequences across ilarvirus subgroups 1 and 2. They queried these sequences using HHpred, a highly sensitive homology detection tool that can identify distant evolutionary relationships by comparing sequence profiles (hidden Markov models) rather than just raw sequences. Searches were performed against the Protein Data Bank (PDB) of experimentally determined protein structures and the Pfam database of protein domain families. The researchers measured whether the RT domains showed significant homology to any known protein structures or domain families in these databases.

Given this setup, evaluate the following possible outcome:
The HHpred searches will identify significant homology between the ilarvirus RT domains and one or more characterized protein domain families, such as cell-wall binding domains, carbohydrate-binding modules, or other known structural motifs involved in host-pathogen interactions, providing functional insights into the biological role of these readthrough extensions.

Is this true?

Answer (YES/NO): NO